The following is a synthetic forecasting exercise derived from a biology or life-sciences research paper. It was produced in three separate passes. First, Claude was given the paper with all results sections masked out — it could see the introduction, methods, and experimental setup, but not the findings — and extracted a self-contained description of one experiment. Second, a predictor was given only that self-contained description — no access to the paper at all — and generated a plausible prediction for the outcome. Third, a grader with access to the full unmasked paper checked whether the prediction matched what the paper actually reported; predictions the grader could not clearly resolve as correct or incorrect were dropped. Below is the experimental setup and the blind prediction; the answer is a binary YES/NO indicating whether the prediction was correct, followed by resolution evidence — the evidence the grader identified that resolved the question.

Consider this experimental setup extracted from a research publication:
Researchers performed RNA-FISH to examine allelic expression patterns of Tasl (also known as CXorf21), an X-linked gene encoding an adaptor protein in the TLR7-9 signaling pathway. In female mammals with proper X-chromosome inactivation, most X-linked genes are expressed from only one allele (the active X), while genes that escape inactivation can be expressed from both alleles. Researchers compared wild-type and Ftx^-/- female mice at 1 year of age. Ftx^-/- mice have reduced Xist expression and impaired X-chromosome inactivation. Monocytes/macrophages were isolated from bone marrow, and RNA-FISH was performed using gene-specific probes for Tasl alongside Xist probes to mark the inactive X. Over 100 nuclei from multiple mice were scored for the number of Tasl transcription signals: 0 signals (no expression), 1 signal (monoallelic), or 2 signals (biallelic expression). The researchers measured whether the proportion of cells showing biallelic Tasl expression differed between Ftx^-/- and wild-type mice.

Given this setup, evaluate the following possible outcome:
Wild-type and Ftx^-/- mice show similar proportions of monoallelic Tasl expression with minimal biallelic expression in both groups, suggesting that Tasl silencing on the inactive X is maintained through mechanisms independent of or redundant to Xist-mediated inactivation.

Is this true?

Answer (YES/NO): NO